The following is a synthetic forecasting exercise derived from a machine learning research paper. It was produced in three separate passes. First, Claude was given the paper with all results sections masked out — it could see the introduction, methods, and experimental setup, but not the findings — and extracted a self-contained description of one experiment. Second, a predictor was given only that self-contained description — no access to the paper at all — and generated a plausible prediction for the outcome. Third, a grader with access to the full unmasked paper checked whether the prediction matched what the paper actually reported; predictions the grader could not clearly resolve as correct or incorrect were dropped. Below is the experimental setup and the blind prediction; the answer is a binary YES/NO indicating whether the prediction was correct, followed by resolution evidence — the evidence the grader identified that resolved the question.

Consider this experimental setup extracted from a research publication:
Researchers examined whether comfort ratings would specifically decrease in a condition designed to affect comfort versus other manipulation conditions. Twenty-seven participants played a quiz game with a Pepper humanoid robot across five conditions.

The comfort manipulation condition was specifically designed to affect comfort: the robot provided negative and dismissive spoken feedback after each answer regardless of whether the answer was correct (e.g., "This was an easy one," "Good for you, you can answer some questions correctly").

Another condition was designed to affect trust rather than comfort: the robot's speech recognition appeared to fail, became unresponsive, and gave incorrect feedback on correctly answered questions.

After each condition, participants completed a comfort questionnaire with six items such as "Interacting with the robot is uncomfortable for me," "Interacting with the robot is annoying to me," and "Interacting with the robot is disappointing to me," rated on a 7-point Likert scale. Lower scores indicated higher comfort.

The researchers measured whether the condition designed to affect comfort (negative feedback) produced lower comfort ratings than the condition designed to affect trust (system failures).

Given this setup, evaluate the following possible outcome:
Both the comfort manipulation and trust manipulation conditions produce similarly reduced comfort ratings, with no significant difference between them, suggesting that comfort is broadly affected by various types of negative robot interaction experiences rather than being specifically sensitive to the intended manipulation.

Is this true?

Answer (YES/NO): YES